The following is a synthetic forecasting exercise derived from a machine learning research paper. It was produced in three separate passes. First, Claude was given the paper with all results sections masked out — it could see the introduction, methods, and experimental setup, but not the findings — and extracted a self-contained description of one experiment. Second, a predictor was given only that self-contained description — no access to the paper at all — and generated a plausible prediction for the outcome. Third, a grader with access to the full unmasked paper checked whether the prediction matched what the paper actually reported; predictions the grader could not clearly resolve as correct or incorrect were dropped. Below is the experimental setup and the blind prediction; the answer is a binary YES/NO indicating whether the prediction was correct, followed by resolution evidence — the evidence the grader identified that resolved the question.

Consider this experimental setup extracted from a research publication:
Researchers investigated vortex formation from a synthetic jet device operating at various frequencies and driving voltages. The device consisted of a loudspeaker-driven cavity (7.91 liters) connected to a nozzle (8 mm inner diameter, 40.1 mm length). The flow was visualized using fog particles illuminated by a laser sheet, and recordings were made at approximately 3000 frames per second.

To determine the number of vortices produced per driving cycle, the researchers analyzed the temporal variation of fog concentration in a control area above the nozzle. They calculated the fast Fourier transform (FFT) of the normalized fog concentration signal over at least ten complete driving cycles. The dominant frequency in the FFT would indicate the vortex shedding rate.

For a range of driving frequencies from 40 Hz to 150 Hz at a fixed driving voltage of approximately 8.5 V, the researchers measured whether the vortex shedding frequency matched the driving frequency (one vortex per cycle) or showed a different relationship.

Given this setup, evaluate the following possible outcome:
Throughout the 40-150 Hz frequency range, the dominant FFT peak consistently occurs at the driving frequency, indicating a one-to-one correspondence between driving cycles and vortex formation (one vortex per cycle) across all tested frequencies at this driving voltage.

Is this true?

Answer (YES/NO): YES